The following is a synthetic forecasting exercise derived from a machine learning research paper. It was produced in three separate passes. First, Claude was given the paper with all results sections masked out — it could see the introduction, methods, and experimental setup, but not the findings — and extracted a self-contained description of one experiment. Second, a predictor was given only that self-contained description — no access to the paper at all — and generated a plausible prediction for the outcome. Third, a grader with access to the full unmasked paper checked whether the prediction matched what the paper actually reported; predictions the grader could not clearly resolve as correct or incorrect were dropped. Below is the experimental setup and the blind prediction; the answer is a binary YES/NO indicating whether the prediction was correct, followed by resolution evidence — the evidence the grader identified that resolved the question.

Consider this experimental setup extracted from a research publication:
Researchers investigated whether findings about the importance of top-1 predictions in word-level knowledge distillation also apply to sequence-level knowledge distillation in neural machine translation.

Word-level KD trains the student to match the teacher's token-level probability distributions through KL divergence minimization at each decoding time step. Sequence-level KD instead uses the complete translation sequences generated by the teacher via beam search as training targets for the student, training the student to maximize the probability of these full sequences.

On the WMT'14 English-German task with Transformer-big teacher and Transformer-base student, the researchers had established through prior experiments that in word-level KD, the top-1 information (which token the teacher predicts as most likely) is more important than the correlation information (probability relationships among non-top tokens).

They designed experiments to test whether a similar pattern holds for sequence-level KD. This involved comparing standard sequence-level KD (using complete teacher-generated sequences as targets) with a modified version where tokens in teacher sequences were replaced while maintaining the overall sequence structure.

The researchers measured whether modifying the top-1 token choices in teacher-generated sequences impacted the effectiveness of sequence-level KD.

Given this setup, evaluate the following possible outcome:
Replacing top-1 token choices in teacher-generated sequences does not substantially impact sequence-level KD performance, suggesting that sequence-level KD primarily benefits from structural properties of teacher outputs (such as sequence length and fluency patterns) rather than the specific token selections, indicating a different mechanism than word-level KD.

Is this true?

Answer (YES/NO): NO